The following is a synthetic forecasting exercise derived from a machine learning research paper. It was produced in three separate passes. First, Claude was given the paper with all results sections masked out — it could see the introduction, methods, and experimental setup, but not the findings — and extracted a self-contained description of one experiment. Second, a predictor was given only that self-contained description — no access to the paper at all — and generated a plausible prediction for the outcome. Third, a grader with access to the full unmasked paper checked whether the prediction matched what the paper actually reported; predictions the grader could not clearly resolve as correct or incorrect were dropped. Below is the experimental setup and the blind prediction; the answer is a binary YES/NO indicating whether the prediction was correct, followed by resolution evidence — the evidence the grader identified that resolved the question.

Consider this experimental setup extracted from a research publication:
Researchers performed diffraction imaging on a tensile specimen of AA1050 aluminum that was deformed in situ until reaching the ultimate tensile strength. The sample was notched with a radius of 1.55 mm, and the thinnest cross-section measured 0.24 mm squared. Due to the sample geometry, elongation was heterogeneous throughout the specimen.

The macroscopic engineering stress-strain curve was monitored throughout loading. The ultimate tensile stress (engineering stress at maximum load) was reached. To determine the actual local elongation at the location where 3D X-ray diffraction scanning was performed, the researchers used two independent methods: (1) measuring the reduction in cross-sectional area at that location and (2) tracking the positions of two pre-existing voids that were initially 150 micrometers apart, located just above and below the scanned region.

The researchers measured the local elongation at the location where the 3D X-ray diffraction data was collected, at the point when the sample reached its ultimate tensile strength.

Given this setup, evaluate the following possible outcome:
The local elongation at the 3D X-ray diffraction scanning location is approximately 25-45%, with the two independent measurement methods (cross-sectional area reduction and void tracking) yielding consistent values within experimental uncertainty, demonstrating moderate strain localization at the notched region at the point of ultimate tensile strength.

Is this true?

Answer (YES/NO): YES